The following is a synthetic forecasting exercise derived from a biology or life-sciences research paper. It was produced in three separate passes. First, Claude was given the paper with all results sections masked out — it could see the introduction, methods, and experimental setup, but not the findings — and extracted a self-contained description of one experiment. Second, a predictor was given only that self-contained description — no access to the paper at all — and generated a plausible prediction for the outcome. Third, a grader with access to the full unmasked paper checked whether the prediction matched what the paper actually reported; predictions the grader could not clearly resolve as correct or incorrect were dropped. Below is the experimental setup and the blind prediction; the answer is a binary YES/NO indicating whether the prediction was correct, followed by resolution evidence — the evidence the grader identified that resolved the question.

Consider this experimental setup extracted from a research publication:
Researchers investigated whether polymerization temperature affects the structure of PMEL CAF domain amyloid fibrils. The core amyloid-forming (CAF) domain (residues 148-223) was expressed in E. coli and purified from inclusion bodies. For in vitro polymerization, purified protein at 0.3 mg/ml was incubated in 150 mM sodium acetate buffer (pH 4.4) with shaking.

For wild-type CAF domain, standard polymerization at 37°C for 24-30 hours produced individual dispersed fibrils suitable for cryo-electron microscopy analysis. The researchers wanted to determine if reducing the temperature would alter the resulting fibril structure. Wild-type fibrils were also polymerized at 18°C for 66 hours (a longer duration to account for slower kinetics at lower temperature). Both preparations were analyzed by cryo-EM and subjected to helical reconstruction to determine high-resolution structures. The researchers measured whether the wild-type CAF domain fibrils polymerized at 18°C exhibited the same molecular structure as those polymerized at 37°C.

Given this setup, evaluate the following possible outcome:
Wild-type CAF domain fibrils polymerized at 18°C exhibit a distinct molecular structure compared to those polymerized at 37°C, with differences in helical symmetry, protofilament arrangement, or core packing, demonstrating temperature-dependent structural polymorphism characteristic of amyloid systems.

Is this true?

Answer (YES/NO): NO